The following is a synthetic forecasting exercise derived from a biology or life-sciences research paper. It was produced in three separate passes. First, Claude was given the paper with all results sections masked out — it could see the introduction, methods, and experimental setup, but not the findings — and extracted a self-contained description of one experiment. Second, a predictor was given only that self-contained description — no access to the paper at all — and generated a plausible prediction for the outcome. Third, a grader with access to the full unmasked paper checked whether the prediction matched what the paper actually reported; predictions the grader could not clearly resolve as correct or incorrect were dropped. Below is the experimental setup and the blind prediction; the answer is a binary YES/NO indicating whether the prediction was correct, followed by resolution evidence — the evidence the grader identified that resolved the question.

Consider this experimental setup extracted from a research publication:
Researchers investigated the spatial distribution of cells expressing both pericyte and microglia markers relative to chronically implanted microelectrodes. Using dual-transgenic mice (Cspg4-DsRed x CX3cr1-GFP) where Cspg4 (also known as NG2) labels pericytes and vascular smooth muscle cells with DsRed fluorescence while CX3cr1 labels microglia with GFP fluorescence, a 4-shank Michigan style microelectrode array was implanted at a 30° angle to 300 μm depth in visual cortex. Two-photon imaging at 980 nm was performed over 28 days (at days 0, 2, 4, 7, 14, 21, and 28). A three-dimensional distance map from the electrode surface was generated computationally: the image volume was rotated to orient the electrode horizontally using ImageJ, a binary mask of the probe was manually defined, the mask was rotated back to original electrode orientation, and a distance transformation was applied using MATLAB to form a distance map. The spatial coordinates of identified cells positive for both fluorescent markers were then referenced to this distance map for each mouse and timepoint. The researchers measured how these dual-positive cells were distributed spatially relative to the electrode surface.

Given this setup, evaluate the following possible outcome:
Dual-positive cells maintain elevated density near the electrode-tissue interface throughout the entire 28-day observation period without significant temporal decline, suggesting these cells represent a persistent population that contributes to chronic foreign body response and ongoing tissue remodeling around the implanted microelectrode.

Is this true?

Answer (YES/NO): YES